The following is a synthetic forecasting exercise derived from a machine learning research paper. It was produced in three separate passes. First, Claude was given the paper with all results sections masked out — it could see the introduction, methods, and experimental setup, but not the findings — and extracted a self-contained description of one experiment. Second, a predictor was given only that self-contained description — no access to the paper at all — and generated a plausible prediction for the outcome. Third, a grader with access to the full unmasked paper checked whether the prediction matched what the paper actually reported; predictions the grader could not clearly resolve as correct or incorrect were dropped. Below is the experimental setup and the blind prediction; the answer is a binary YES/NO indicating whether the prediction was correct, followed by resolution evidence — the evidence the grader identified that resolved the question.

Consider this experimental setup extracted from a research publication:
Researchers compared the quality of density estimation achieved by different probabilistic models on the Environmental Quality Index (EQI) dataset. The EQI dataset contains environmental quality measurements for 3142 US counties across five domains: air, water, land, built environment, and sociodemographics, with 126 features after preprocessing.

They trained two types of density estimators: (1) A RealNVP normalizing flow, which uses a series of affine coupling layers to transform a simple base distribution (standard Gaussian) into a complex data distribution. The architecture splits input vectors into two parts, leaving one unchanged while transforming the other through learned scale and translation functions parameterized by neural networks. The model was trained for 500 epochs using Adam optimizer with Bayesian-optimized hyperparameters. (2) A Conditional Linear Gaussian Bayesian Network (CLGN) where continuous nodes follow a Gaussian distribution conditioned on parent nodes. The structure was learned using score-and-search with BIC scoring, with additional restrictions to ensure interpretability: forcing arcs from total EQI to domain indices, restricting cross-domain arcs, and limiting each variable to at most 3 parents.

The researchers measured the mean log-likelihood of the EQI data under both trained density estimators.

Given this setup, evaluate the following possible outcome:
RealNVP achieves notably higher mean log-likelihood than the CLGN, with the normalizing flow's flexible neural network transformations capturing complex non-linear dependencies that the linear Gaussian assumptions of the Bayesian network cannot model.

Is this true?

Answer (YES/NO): YES